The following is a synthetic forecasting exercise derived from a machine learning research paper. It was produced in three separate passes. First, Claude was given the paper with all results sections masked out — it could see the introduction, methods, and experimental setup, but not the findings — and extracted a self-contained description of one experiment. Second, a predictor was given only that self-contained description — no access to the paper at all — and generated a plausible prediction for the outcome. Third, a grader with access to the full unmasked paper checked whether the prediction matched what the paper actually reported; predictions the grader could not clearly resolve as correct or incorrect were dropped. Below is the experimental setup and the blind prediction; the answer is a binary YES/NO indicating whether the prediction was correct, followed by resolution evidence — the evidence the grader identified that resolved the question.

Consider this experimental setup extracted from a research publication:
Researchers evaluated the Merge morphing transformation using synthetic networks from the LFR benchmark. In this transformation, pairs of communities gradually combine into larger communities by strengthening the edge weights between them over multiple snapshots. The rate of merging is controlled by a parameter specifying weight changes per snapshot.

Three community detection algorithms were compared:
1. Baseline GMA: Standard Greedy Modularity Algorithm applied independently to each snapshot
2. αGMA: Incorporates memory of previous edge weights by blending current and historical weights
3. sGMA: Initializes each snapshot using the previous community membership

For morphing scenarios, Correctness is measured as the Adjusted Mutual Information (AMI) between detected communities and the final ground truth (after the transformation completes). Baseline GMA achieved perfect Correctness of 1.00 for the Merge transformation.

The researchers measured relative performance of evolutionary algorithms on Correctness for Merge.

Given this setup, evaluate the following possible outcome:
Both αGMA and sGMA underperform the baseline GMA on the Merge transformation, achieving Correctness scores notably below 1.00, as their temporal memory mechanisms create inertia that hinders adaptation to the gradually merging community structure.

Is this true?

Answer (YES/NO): NO